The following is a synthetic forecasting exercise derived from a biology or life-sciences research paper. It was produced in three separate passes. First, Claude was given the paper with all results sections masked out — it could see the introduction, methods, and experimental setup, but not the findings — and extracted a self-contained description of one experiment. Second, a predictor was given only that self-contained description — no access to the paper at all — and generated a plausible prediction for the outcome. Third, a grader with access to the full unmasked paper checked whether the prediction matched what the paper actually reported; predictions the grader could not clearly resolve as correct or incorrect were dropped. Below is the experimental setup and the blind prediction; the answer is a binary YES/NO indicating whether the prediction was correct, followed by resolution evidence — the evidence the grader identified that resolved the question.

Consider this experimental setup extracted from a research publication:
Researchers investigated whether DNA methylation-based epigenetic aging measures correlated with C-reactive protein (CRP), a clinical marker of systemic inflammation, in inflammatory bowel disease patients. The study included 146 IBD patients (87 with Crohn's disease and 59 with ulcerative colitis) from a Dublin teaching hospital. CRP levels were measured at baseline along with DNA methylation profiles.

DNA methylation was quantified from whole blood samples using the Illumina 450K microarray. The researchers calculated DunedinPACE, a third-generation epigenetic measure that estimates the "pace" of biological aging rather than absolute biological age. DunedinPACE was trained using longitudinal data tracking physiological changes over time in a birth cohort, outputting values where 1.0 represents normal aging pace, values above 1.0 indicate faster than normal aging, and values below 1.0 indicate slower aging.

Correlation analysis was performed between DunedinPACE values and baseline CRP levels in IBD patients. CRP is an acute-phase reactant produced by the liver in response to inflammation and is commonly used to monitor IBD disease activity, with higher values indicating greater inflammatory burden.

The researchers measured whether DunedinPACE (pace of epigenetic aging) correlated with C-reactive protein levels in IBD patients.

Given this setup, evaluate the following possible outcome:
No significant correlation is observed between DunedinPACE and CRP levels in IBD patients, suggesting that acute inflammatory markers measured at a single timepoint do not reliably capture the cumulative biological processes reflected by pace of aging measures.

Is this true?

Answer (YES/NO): NO